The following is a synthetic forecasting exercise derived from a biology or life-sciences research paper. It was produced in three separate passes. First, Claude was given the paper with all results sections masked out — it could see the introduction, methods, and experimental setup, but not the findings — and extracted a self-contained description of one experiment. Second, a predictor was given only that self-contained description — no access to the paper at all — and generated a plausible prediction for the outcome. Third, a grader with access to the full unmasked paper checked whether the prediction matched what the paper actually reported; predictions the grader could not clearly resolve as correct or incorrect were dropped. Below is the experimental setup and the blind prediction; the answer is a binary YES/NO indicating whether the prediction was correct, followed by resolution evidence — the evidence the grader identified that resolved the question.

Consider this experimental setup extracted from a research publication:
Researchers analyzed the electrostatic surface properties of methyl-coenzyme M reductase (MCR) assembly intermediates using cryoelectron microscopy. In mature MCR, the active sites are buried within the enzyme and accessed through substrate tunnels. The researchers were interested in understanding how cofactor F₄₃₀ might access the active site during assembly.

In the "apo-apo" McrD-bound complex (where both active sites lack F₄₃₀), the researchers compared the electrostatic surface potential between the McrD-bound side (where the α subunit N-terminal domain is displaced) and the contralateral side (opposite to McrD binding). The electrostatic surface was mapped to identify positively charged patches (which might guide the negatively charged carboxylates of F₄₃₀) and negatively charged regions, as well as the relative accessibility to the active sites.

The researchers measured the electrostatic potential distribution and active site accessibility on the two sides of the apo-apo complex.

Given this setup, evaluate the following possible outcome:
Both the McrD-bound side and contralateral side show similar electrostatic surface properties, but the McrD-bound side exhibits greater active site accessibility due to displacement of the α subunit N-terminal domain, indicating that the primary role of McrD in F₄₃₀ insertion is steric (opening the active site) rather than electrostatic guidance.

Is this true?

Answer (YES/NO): NO